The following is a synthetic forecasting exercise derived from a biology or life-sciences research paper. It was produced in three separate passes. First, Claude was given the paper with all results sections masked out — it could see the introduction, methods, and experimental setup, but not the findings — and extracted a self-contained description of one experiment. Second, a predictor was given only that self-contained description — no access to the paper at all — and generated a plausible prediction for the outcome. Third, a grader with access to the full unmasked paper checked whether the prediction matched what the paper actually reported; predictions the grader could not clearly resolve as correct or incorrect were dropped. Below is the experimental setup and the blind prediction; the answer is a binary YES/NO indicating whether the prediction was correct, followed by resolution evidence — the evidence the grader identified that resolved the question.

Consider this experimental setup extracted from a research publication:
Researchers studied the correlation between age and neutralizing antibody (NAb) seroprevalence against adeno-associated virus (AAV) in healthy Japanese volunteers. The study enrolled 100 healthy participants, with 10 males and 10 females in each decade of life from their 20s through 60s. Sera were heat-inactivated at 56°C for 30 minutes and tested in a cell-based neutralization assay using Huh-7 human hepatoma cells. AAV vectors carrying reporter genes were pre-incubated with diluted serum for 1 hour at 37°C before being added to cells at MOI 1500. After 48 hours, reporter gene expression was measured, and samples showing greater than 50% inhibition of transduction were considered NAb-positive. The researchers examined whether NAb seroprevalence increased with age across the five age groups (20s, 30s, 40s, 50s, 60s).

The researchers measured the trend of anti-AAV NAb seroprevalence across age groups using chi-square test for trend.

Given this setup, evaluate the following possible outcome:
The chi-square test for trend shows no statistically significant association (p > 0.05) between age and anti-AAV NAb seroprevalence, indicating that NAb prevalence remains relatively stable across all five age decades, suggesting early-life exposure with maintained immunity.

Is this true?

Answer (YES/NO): NO